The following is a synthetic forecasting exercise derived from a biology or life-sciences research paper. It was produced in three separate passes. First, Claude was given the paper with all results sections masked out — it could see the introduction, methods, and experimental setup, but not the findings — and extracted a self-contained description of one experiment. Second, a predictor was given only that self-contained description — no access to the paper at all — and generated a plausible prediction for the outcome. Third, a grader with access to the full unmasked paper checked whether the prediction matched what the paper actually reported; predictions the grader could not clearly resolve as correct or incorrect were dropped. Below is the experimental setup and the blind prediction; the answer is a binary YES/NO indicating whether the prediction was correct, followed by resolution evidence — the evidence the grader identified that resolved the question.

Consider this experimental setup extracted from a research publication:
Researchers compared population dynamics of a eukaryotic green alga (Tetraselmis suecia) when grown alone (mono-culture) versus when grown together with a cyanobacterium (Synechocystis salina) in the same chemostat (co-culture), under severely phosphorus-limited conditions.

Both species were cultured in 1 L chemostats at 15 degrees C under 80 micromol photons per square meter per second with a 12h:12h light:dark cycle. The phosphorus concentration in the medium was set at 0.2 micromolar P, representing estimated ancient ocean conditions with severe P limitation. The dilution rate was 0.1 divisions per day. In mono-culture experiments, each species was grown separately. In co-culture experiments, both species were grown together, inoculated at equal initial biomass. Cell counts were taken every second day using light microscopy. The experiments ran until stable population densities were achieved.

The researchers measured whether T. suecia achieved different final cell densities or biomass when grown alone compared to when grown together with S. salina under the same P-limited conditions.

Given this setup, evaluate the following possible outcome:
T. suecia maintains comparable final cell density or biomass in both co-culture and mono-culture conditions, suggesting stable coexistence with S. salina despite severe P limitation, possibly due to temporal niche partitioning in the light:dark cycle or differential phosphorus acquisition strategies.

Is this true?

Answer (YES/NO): NO